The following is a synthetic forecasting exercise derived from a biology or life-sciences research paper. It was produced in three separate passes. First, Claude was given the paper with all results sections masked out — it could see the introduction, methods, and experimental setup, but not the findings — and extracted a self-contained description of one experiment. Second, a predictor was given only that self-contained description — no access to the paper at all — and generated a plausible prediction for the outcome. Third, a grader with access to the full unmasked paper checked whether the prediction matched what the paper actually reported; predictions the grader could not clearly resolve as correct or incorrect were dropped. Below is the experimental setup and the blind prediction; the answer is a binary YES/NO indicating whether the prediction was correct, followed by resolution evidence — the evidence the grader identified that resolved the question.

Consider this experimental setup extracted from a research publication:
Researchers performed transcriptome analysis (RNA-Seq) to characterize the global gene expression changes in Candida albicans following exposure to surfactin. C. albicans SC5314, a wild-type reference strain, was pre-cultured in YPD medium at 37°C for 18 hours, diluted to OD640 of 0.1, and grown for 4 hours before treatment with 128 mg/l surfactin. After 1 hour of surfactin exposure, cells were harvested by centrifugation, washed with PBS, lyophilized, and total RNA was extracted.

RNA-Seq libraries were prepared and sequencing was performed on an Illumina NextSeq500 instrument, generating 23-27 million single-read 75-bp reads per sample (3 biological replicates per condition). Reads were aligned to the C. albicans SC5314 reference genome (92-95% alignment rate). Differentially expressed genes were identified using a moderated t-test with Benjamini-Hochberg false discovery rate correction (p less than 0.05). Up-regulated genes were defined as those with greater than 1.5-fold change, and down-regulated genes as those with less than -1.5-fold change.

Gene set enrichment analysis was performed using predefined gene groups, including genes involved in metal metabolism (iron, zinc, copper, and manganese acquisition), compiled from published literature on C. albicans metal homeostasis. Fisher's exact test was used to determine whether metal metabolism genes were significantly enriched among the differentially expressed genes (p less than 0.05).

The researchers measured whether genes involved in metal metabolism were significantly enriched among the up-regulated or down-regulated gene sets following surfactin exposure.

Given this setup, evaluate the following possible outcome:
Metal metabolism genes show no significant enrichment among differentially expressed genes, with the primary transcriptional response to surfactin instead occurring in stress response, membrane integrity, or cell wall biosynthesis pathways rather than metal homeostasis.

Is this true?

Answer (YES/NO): NO